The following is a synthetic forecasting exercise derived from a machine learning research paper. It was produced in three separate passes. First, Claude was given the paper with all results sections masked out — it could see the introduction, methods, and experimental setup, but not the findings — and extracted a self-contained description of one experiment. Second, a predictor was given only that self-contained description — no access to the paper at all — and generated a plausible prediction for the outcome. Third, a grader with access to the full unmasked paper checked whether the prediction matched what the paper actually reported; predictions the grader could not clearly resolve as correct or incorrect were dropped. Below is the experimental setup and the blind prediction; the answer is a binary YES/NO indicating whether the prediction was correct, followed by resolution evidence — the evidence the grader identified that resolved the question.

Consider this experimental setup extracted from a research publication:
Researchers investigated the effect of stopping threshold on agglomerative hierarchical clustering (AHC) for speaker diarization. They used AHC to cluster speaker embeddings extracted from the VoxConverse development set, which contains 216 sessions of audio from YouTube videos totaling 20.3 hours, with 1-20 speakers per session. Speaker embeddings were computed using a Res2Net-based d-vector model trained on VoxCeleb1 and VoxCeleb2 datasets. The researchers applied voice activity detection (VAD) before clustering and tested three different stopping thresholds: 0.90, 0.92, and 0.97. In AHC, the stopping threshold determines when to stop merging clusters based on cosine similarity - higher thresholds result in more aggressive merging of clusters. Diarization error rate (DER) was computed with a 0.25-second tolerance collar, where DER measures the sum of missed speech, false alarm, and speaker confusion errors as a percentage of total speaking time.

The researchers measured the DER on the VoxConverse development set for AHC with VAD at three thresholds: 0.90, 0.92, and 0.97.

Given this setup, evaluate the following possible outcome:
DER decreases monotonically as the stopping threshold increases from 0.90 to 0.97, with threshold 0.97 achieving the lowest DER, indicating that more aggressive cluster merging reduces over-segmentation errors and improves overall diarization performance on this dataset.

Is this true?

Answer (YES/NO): NO